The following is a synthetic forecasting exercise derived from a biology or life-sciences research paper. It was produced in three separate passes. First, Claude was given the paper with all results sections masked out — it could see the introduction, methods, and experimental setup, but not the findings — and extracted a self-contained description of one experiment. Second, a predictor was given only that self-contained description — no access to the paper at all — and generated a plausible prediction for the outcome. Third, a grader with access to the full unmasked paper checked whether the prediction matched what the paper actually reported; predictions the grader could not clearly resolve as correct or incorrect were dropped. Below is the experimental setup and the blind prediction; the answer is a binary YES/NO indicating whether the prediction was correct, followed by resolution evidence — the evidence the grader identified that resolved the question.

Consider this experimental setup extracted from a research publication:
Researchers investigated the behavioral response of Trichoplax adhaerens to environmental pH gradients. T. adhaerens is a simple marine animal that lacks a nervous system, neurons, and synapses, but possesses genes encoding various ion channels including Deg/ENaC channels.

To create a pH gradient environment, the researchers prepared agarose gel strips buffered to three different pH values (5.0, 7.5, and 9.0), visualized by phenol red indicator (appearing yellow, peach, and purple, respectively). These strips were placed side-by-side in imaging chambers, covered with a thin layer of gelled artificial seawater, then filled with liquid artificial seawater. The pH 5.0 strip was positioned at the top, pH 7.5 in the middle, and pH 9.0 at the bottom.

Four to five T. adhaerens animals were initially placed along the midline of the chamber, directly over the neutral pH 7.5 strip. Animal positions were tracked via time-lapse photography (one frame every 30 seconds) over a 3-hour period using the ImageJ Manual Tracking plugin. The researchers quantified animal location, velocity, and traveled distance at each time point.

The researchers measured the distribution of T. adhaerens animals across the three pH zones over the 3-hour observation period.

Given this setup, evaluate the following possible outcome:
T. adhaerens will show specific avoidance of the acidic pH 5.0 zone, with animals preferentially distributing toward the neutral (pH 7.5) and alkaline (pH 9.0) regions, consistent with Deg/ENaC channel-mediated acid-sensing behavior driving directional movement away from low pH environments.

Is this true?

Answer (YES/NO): YES